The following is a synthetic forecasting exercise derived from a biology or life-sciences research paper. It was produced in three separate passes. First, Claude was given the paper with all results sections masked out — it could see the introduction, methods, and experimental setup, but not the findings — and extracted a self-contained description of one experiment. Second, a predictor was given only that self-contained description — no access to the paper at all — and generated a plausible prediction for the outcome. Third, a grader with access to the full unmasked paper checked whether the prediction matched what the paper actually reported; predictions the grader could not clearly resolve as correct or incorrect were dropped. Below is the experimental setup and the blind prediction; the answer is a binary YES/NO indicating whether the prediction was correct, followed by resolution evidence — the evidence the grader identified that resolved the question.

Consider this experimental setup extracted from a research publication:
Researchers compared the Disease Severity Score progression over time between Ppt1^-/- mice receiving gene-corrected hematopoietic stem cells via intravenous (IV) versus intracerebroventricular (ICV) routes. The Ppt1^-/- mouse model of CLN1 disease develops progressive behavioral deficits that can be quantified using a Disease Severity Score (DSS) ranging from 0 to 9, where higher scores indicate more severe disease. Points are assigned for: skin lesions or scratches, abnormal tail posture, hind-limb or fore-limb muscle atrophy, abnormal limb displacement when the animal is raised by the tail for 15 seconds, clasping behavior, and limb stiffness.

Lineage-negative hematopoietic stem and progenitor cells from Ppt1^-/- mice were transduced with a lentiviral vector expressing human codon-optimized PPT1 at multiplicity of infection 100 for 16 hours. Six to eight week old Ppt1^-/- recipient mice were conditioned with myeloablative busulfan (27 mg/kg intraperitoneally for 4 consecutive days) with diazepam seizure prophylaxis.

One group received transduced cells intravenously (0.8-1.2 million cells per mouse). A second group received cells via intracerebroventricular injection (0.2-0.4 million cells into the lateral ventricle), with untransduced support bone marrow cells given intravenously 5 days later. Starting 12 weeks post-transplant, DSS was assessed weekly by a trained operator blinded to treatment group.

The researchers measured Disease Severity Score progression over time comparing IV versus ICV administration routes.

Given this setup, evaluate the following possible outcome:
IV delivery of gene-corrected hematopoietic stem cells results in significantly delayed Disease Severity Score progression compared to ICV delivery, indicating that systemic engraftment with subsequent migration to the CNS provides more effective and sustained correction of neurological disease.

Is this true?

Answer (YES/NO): YES